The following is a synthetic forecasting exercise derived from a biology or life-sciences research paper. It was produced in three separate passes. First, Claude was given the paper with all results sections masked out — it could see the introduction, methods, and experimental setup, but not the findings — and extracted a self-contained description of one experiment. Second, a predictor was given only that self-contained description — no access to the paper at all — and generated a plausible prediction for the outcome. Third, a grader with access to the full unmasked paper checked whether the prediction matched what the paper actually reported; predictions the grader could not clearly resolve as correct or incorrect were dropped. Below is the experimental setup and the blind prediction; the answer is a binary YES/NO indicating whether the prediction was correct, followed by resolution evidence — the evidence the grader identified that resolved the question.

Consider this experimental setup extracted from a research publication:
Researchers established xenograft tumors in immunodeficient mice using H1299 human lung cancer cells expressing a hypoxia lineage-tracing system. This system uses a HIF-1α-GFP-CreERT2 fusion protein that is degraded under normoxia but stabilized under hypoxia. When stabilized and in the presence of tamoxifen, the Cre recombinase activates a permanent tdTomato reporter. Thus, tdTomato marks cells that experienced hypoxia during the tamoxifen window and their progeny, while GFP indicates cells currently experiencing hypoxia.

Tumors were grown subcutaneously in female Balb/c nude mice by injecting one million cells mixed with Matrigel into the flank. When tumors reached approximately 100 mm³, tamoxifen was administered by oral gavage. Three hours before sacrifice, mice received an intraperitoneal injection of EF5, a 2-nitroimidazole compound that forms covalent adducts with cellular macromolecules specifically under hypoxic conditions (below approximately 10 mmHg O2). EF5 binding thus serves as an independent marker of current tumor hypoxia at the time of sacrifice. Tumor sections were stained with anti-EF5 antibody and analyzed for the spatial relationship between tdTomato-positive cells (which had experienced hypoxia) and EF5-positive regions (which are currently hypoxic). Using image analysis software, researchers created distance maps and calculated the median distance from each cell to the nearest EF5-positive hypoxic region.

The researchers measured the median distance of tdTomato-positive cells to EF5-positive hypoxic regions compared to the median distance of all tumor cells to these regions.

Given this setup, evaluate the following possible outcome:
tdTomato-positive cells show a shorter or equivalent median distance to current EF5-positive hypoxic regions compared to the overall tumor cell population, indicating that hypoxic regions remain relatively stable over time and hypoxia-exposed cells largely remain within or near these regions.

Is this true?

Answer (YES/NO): NO